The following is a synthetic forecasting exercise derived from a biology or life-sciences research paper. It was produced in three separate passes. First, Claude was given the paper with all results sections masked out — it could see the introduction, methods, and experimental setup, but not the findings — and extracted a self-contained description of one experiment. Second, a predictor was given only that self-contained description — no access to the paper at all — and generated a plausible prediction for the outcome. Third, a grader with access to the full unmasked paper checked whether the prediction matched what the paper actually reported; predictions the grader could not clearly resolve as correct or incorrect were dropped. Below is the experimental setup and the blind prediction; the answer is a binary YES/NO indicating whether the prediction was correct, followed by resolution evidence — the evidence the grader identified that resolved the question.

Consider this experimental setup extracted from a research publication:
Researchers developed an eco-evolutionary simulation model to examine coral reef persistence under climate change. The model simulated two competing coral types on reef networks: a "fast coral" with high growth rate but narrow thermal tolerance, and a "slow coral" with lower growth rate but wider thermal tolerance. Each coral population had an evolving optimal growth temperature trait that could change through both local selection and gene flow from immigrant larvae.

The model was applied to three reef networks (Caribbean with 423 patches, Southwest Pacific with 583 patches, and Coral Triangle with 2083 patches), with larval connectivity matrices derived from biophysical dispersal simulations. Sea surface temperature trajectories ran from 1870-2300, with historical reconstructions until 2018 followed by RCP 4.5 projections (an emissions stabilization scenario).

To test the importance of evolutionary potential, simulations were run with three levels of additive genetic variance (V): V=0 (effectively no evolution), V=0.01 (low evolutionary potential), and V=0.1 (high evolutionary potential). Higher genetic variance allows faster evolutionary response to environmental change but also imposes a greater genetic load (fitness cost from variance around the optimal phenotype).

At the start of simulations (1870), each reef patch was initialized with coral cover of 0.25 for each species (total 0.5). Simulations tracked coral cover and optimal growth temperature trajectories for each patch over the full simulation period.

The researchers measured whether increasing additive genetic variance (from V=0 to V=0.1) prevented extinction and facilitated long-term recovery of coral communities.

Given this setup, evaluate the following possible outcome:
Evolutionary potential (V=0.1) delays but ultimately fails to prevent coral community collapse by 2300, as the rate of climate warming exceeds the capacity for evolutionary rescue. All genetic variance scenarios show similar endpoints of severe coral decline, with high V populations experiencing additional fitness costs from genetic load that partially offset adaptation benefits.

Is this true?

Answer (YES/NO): NO